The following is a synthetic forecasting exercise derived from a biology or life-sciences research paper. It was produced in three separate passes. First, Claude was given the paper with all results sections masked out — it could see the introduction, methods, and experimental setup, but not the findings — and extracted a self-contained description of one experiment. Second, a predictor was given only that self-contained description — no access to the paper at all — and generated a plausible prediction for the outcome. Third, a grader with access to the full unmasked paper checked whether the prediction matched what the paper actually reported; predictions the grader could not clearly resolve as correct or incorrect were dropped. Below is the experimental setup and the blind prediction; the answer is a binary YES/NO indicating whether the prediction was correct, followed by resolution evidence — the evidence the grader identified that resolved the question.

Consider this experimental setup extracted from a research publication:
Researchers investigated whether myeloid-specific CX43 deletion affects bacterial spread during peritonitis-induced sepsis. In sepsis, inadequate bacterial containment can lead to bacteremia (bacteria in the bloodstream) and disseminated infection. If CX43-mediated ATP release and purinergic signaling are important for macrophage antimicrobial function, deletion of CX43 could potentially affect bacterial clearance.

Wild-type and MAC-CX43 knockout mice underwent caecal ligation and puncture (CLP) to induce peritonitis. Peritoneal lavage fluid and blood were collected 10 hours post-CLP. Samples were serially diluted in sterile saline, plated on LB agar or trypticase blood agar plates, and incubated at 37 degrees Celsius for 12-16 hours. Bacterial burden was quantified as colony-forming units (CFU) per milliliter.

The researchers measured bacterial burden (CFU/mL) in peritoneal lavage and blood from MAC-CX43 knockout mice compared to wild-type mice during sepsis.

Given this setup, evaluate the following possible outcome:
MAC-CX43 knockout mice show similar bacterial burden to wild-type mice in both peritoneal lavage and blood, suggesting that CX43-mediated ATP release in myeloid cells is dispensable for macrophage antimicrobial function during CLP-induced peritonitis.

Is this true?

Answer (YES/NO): YES